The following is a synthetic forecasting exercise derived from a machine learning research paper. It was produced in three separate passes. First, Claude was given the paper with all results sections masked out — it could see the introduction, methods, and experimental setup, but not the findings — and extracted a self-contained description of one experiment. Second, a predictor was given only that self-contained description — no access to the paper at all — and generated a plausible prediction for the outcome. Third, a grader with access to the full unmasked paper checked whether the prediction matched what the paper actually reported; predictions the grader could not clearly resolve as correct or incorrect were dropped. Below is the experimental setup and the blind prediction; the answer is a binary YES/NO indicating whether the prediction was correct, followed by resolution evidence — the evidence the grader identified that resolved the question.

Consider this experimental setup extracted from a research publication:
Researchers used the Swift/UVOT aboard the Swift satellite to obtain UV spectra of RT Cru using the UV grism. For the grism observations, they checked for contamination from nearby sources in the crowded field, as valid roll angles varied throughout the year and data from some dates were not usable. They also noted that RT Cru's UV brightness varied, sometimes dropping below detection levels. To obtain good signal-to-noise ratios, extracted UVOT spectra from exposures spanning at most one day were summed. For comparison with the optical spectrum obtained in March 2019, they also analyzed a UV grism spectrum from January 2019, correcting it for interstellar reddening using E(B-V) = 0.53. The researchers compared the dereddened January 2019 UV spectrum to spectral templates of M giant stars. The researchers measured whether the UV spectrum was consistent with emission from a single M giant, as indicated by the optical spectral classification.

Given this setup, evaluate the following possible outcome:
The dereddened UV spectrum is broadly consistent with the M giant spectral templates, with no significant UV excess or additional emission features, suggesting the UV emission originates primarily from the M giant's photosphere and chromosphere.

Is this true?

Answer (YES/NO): YES